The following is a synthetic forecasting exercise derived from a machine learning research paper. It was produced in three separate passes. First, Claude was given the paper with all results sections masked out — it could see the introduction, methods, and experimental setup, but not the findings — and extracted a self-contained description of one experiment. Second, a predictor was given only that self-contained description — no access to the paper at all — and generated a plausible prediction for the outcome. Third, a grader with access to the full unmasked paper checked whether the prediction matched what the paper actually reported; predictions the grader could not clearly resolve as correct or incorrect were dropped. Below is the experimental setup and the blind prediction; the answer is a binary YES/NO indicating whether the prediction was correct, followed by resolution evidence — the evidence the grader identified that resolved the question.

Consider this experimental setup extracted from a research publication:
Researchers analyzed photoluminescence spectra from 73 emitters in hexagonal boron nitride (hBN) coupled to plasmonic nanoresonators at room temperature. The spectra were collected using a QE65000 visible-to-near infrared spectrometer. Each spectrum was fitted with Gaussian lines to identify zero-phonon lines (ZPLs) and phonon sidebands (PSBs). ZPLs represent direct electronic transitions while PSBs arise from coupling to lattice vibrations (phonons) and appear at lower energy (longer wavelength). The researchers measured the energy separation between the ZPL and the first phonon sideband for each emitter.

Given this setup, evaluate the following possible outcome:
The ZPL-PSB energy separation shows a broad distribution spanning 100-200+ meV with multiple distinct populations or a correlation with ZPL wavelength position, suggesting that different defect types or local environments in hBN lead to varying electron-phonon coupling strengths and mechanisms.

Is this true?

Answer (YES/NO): NO